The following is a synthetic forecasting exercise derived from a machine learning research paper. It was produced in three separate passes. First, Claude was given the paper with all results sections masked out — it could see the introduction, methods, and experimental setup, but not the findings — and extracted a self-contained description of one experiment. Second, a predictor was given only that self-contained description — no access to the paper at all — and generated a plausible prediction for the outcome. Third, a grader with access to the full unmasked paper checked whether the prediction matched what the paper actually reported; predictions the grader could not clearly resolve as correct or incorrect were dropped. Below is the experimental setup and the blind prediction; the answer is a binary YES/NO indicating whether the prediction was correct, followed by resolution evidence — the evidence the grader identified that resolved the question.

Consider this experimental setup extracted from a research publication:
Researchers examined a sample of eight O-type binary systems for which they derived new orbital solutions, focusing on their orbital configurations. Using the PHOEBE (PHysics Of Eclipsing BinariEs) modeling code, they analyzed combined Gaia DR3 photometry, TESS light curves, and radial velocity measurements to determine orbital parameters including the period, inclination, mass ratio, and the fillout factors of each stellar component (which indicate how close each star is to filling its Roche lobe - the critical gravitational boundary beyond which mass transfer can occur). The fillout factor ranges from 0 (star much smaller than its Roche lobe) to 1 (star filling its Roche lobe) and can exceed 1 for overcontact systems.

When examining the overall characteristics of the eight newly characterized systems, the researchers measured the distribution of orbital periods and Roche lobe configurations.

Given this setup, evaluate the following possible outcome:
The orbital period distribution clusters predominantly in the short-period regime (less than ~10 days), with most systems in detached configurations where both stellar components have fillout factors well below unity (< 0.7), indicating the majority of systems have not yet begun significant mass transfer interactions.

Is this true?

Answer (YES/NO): NO